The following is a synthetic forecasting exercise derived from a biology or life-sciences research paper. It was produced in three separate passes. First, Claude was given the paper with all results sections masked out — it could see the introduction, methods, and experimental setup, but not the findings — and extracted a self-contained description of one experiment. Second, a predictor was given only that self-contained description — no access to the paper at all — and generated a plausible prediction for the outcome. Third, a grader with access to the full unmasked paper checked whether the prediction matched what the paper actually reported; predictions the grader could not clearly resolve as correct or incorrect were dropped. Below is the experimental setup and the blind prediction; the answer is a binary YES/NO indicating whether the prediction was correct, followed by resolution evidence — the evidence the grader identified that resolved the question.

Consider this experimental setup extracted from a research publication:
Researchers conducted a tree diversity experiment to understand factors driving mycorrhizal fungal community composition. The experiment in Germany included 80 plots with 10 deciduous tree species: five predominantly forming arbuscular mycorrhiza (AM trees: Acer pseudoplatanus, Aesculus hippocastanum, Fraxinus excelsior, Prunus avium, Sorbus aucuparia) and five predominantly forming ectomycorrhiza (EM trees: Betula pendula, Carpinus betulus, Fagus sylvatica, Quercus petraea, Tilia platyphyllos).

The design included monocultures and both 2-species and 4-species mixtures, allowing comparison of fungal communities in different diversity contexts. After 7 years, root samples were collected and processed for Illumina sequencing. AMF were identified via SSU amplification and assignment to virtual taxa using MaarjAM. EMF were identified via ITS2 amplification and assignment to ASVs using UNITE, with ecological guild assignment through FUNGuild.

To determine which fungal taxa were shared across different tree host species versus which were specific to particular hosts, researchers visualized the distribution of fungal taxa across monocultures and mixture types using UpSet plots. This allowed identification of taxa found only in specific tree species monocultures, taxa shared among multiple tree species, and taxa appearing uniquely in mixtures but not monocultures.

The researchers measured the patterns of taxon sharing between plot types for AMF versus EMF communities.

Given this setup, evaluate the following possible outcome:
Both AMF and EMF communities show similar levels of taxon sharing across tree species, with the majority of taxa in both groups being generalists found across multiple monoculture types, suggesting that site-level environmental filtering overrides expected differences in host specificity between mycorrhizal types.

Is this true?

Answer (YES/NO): NO